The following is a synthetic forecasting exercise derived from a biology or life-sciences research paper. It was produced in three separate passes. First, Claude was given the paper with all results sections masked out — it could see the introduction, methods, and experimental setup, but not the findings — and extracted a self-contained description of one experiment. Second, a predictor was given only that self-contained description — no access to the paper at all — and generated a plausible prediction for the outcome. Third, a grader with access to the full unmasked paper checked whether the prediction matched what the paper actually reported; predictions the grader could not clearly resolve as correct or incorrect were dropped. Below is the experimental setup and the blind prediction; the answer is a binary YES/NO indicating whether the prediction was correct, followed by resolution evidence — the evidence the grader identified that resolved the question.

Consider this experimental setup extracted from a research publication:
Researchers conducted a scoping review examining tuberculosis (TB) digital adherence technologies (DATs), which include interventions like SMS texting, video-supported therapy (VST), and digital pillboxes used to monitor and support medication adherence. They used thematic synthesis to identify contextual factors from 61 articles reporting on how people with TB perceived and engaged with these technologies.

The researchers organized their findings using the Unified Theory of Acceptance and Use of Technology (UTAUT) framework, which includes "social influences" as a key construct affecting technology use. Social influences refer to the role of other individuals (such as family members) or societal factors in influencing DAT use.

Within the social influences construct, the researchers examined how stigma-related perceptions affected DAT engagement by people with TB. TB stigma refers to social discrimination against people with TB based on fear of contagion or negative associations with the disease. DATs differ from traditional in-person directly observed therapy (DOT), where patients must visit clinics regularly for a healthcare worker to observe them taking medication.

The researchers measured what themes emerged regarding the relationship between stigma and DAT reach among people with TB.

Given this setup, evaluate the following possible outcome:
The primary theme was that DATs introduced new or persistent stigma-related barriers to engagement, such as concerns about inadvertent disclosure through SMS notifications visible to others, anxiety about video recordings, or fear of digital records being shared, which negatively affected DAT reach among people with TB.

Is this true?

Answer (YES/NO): NO